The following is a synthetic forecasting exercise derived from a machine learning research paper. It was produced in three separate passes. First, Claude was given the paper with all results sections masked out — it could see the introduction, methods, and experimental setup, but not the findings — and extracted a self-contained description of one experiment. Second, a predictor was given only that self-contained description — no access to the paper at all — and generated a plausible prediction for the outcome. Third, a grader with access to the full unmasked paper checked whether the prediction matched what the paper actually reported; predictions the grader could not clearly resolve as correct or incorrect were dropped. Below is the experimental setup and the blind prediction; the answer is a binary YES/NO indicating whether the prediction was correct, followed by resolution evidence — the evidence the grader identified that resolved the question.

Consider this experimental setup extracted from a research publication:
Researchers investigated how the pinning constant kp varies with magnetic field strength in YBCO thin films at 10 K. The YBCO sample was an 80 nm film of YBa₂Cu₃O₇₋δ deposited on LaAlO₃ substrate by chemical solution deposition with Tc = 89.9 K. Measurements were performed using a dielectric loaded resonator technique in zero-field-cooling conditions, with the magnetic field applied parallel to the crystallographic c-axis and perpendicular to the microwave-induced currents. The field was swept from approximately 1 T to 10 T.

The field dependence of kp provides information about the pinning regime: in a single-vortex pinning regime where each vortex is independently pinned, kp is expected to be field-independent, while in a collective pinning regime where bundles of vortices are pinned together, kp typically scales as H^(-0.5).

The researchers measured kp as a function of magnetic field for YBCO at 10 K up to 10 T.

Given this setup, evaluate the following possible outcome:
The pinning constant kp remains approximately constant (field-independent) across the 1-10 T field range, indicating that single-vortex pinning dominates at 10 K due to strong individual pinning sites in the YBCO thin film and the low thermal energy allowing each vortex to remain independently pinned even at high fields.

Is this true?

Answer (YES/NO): YES